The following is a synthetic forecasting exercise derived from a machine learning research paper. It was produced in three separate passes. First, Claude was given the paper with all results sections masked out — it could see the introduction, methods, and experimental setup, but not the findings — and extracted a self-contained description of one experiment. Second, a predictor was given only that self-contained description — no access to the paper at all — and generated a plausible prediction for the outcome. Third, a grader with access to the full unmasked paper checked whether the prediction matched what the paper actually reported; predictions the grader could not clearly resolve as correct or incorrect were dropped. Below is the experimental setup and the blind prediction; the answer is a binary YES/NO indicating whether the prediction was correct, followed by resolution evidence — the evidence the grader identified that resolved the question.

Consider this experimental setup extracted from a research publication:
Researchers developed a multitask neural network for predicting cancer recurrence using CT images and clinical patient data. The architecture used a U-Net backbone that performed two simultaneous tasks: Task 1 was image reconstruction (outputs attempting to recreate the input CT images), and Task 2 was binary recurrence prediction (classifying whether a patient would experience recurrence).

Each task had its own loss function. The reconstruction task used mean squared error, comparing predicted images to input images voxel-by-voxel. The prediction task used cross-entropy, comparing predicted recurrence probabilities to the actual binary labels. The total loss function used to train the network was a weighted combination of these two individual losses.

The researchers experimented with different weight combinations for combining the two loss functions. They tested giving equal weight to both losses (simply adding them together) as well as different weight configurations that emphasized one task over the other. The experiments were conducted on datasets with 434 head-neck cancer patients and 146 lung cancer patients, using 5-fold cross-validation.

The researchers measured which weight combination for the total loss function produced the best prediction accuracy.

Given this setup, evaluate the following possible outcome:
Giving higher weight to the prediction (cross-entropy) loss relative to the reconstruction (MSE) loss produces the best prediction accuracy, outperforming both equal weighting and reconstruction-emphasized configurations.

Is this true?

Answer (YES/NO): NO